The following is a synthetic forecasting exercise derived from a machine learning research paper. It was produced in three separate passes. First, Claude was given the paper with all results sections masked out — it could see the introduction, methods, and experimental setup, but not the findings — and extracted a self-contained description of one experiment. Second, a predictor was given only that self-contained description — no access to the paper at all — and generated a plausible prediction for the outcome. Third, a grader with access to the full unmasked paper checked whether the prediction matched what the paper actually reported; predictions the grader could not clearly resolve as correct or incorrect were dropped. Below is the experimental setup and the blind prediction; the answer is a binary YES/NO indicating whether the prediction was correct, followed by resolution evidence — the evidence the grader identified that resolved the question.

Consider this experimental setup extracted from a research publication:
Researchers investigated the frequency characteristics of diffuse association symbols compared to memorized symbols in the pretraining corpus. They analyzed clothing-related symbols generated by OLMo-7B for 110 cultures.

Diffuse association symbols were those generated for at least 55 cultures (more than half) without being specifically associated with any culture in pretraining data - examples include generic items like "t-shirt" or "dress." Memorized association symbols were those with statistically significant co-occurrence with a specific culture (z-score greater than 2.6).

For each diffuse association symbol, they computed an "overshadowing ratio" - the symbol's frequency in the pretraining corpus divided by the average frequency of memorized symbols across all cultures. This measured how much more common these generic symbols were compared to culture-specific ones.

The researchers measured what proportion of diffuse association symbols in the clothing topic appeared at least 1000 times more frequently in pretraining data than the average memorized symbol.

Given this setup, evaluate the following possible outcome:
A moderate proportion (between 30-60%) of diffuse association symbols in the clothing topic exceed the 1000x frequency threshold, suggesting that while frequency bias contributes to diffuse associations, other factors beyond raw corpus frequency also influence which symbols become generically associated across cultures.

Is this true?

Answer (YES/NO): NO